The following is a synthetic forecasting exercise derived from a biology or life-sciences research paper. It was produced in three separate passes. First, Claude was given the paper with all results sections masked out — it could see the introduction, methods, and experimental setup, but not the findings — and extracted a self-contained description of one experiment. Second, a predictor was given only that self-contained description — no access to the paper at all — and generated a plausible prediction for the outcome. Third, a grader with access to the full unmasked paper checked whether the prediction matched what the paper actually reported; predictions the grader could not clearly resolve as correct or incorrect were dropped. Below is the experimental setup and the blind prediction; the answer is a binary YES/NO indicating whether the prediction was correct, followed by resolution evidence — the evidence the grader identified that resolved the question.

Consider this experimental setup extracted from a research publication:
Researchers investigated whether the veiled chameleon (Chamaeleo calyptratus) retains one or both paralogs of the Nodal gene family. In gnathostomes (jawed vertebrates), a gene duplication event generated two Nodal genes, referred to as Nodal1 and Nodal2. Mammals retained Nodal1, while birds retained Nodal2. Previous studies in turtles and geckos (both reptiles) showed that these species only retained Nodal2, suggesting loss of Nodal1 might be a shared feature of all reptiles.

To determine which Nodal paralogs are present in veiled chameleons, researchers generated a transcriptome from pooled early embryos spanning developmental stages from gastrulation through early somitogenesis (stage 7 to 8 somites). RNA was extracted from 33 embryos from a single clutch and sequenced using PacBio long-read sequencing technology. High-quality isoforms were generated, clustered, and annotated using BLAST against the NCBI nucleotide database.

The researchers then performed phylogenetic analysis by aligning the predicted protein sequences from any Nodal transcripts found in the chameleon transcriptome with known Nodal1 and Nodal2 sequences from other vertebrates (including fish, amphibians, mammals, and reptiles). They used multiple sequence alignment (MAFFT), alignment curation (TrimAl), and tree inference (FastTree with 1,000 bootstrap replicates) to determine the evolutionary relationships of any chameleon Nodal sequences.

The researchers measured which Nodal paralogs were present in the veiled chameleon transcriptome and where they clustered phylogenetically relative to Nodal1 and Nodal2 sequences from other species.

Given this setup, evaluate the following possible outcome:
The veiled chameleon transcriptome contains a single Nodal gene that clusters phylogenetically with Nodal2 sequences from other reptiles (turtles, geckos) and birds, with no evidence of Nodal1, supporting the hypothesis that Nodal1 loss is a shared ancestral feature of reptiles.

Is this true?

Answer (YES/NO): NO